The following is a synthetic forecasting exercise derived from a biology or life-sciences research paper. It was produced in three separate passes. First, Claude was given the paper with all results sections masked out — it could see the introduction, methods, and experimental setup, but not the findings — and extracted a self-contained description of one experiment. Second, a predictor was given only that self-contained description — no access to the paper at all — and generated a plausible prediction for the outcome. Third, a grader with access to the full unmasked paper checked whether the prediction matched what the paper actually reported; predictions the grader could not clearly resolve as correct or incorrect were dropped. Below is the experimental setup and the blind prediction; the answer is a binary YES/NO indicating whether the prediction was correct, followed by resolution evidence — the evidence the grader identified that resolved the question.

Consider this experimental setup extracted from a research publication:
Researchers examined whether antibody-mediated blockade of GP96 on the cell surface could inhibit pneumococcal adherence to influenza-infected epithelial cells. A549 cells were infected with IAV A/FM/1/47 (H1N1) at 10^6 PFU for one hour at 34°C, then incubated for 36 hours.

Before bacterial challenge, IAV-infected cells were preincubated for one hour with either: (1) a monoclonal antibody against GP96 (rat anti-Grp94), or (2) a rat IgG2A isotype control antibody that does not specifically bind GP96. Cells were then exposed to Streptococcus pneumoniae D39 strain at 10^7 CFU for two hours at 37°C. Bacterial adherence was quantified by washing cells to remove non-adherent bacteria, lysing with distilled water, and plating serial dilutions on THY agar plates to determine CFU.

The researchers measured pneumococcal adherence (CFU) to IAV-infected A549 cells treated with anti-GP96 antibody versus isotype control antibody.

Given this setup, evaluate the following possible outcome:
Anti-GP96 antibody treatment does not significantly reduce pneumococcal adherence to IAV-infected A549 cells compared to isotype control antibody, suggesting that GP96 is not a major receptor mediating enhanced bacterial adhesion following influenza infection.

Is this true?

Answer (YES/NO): NO